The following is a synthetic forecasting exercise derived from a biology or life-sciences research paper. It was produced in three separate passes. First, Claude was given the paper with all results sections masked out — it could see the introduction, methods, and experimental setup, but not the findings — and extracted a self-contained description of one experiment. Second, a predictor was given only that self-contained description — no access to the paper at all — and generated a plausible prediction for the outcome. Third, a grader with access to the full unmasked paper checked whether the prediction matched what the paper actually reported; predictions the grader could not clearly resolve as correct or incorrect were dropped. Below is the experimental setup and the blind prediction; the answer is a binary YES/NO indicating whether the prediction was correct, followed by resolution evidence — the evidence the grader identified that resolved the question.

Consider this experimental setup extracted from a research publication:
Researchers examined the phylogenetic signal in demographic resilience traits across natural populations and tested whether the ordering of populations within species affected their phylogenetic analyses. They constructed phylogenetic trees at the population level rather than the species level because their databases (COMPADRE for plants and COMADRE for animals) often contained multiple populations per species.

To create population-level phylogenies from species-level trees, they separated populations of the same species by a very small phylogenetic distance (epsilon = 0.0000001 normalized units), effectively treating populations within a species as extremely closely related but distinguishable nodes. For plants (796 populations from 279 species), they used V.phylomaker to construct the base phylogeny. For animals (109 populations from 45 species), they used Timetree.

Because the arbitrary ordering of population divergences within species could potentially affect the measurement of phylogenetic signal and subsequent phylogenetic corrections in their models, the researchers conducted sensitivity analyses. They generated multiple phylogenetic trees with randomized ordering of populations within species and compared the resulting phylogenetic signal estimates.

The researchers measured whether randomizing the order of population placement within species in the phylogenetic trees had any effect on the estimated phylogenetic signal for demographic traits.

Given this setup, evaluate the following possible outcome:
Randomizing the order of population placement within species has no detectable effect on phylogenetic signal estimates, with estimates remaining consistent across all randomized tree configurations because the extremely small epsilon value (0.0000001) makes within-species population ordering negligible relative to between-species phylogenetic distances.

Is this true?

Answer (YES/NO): YES